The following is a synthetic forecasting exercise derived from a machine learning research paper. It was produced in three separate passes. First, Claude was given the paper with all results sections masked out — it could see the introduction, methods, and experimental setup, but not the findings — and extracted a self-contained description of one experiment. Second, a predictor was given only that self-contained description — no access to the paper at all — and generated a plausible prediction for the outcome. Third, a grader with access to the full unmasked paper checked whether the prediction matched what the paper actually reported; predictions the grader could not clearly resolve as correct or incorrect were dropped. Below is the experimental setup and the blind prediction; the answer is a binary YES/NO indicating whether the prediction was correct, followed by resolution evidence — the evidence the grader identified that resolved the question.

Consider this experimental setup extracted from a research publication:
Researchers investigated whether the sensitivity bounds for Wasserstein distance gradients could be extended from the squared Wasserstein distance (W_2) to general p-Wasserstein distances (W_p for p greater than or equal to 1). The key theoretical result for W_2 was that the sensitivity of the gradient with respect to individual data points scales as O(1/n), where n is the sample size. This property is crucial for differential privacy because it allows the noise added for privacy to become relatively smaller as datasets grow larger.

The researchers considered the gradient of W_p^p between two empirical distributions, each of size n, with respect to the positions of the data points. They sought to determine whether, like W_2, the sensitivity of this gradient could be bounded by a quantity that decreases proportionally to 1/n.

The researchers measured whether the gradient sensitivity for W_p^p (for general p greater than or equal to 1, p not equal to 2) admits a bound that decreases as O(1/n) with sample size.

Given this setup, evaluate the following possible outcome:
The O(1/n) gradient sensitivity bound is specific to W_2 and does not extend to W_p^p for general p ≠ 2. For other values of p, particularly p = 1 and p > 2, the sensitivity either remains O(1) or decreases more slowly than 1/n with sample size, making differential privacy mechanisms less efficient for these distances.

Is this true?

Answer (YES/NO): YES